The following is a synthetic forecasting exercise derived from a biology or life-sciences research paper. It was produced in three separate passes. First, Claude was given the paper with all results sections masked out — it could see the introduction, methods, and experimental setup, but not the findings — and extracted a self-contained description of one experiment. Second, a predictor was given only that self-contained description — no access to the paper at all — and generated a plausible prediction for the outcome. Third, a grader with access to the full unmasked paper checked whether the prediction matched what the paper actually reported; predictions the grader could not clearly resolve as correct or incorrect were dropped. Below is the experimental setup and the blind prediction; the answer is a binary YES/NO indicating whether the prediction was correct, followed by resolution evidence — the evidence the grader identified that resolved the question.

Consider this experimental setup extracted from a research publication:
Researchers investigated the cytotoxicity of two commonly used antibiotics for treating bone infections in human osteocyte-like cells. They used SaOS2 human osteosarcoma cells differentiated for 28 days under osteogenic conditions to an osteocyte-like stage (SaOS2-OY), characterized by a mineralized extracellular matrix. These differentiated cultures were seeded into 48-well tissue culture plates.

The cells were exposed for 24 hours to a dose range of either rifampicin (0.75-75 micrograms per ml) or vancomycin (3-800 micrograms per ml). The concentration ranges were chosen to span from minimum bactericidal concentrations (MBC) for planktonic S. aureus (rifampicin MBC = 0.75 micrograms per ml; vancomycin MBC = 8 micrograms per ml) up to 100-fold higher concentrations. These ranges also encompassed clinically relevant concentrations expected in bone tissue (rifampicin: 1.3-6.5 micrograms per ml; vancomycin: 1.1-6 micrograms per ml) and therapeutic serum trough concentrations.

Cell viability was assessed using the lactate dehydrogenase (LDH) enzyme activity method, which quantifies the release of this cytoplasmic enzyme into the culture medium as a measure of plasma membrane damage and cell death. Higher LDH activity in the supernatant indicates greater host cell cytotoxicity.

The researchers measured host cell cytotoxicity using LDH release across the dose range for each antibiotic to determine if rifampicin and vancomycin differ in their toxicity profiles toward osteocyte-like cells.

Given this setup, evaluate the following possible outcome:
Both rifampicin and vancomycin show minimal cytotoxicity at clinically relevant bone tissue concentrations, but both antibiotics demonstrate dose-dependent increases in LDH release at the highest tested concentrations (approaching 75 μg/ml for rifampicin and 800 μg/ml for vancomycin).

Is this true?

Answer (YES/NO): NO